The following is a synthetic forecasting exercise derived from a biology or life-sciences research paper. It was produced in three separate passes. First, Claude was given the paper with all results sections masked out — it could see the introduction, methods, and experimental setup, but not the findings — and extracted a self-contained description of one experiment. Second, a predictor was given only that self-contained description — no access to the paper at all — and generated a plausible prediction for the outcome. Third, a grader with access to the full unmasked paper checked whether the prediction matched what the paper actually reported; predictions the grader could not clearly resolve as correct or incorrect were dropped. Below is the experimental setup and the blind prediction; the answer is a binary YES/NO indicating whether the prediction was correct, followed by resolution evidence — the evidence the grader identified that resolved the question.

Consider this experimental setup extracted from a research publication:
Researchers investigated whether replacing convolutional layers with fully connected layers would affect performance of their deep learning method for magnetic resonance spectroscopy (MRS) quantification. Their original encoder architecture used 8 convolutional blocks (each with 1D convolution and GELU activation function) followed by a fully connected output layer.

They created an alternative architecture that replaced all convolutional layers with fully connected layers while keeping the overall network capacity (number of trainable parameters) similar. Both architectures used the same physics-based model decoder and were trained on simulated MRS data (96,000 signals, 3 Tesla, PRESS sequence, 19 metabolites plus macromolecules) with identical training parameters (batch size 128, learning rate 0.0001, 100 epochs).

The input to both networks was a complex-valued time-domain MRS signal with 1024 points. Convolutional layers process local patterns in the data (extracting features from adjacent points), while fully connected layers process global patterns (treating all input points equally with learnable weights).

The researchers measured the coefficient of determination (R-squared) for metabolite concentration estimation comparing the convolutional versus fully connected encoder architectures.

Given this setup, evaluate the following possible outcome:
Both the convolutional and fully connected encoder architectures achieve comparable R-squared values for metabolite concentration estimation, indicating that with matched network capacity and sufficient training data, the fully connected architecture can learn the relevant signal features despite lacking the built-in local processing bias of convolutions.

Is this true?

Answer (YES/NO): NO